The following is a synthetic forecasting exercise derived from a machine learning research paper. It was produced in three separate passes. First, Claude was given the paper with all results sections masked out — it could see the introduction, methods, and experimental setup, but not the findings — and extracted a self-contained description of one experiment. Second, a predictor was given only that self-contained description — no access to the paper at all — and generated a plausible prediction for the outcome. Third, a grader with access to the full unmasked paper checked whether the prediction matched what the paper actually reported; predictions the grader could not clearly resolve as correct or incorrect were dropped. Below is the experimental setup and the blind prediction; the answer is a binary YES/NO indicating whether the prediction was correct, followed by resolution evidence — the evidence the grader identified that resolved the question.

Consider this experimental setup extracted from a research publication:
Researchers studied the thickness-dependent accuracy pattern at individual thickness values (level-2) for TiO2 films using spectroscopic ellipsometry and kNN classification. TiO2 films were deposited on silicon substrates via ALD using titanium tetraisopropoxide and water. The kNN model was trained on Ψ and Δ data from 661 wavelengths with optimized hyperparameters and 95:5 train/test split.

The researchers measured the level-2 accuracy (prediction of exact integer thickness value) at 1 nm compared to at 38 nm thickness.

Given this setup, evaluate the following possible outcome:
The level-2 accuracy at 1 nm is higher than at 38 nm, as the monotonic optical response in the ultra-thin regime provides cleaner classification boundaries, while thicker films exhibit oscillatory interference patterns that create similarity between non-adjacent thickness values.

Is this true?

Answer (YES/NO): YES